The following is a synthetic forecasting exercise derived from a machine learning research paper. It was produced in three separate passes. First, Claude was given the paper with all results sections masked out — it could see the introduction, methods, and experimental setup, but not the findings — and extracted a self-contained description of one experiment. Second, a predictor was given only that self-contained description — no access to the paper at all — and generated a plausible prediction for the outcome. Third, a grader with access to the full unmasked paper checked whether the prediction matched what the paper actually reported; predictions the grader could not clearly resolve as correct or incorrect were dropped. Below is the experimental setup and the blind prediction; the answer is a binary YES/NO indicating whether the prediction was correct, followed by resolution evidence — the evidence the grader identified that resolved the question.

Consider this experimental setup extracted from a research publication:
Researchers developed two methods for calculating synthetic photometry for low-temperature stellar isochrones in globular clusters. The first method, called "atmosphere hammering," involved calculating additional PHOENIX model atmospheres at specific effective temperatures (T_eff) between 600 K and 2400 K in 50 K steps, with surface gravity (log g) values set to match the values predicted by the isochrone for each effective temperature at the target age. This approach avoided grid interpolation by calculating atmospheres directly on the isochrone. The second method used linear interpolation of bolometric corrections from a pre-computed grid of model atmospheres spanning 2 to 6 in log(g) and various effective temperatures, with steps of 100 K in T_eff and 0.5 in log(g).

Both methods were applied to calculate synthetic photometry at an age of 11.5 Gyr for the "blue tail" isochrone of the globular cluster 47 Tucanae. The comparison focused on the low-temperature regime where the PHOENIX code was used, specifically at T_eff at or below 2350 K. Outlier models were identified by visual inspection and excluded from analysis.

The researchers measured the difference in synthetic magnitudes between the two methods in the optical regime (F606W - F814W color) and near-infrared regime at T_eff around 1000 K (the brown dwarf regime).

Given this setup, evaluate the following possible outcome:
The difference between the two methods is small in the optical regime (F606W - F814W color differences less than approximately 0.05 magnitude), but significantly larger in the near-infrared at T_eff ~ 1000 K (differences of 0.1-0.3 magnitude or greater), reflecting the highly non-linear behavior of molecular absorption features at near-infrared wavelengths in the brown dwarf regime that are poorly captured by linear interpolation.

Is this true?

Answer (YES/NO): NO